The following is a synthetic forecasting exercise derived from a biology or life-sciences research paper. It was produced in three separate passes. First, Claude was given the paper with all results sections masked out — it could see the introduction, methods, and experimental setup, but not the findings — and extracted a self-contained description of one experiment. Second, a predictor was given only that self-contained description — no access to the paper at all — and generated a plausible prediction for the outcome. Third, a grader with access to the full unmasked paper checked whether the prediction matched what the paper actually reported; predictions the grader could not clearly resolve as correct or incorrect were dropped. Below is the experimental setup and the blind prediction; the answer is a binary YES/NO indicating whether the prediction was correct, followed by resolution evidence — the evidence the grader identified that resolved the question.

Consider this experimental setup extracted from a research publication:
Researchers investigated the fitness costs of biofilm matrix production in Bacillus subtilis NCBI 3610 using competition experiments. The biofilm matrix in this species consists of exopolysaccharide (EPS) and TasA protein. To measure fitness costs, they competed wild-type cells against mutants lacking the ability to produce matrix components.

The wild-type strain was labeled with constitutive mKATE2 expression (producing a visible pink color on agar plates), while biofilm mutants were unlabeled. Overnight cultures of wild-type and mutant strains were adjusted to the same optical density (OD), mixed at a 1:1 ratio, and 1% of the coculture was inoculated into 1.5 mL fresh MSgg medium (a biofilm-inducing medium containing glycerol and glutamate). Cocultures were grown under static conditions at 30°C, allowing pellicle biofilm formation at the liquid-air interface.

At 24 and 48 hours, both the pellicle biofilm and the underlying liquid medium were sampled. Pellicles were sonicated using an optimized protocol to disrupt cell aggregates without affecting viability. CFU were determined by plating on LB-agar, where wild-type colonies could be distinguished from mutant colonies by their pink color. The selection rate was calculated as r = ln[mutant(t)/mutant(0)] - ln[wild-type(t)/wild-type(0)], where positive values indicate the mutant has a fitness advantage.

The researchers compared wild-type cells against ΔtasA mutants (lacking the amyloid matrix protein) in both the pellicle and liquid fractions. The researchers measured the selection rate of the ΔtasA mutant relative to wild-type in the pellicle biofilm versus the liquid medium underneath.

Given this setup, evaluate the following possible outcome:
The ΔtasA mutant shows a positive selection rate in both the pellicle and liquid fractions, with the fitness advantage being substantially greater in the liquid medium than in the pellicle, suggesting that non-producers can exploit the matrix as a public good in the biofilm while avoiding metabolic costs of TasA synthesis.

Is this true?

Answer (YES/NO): NO